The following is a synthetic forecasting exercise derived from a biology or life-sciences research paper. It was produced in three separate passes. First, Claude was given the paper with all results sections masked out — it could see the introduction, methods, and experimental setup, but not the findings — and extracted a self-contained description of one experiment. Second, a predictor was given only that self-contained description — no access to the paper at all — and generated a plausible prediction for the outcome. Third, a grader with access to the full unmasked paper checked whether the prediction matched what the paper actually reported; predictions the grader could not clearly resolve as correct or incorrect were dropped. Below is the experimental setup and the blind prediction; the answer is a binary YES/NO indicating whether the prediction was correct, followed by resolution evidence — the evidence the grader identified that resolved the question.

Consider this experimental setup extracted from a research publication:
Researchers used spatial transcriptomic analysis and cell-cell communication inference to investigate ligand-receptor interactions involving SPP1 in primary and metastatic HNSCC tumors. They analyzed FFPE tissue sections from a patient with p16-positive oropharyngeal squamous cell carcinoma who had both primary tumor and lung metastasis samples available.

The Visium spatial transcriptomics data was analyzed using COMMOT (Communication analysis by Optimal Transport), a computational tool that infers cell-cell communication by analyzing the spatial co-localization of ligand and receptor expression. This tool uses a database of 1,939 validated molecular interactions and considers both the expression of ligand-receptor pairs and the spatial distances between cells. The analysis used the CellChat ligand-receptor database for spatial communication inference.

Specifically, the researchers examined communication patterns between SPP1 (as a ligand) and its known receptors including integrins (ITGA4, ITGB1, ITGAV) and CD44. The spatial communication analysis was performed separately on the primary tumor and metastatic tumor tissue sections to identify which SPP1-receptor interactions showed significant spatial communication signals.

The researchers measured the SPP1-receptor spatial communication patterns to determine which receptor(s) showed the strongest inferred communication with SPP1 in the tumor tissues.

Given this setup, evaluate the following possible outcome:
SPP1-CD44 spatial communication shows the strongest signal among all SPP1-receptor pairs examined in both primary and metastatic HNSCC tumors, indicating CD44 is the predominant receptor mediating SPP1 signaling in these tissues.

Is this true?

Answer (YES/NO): NO